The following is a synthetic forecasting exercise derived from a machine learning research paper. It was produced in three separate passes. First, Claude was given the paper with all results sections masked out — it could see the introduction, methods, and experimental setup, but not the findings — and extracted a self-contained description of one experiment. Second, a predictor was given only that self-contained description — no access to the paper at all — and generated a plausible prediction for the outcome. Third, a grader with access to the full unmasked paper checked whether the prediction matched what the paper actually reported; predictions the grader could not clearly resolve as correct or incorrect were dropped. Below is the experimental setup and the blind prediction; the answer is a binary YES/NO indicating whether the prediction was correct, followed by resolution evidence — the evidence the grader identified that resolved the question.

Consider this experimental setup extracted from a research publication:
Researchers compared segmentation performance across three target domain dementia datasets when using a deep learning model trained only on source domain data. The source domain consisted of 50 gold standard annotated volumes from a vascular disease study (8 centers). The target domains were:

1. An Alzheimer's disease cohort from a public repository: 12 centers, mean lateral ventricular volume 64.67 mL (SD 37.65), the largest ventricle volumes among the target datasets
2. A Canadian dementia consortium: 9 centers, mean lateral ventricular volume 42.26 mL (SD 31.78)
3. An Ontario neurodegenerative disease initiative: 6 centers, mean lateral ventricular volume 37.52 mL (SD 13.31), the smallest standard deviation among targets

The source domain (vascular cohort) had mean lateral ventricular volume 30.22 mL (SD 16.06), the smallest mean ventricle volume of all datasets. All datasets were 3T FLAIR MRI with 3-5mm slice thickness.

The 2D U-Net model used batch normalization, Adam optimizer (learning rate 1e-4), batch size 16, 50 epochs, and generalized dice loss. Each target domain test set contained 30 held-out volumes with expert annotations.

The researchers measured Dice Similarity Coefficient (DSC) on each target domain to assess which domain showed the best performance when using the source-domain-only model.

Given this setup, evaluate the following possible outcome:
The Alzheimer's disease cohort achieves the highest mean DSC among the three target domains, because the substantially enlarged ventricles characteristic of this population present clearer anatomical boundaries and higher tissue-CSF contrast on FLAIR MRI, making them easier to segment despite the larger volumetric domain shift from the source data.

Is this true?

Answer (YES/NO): NO